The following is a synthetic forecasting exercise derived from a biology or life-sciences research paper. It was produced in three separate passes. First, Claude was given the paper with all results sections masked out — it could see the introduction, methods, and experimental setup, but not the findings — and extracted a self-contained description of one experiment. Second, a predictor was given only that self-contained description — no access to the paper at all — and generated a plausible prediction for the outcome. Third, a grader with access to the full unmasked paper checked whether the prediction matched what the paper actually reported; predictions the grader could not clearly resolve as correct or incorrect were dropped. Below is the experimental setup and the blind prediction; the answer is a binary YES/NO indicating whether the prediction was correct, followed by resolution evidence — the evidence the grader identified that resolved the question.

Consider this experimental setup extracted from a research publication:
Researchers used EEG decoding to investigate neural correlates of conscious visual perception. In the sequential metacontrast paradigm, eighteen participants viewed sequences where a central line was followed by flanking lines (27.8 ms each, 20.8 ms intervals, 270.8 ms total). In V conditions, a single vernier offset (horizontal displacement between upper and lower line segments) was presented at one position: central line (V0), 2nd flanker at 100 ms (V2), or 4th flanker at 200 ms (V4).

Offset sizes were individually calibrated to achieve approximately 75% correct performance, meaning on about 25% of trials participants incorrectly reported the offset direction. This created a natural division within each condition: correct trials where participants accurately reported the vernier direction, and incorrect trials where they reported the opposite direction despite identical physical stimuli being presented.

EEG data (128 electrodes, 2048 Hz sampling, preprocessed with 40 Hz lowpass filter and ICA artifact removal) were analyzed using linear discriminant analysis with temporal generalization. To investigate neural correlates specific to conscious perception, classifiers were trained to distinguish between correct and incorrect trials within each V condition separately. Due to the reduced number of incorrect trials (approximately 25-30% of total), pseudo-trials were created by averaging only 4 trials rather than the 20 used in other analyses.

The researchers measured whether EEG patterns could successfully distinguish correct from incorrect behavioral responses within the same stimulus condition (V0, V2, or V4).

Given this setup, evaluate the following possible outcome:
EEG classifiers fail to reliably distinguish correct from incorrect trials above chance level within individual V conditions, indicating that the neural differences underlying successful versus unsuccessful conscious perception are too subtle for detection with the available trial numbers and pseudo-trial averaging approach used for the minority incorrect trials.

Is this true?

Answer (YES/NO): NO